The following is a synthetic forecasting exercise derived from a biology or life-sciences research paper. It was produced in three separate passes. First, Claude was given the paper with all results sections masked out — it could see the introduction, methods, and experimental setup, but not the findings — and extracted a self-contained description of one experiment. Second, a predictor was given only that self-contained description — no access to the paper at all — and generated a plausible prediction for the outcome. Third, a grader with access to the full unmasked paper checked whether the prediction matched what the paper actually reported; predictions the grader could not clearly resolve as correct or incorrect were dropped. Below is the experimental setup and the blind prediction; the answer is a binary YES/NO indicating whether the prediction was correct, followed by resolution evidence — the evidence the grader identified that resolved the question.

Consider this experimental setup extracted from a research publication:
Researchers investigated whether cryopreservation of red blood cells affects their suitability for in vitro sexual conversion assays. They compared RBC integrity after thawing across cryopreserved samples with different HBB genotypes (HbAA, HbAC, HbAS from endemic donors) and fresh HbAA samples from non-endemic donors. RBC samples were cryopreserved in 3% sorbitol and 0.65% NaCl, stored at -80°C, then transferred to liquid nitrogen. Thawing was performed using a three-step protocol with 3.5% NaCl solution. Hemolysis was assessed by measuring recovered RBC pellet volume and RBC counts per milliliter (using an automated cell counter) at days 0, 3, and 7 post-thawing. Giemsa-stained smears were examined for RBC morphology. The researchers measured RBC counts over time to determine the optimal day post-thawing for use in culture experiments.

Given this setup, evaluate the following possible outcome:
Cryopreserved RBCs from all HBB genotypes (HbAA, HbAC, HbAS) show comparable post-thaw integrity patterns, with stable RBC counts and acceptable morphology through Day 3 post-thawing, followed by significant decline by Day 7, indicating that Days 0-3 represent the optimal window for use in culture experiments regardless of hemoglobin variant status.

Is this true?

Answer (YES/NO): NO